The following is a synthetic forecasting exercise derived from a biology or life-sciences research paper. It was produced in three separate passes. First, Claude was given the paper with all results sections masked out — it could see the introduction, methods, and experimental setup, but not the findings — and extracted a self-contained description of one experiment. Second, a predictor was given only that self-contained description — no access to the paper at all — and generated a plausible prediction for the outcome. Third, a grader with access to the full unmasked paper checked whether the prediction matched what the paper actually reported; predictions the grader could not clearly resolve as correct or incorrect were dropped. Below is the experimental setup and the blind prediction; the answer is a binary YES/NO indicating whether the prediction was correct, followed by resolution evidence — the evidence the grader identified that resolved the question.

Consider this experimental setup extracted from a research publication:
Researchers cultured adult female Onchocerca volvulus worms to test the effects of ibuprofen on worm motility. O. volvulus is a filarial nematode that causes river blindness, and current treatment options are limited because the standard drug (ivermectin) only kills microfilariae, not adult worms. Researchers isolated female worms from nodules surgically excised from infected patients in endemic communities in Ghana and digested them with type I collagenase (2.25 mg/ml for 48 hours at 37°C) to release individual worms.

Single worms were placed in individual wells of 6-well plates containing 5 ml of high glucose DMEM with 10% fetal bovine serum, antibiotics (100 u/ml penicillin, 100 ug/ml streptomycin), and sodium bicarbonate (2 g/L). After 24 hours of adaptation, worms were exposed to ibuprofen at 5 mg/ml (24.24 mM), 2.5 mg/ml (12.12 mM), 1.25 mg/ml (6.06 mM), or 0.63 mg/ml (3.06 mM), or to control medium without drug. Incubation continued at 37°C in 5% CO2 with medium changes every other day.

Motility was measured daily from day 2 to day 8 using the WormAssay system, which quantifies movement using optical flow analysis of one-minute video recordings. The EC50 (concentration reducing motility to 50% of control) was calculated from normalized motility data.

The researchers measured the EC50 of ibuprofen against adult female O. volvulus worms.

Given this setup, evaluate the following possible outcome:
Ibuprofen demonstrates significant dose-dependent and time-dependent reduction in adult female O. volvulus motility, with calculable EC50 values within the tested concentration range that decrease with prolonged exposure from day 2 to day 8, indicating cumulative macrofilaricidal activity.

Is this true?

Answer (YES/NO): NO